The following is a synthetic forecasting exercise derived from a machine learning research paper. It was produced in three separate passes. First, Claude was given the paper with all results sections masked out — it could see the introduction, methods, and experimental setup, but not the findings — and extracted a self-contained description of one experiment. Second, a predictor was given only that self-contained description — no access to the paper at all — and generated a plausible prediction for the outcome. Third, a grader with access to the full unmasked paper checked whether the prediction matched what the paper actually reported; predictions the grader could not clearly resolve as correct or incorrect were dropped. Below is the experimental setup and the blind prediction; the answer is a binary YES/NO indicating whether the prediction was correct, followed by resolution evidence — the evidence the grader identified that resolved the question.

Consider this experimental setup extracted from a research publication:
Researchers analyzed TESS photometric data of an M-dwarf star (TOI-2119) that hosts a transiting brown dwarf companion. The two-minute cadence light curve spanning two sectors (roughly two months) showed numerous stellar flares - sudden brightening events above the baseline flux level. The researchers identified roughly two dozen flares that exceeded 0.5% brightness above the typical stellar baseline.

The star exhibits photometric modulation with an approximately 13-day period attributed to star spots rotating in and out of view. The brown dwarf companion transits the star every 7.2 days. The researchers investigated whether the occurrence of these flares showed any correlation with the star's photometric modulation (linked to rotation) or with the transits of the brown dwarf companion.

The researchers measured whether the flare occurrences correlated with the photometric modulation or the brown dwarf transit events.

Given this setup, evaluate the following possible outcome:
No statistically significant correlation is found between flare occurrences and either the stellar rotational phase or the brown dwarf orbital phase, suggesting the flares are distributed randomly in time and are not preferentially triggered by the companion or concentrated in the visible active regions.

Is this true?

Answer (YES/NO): YES